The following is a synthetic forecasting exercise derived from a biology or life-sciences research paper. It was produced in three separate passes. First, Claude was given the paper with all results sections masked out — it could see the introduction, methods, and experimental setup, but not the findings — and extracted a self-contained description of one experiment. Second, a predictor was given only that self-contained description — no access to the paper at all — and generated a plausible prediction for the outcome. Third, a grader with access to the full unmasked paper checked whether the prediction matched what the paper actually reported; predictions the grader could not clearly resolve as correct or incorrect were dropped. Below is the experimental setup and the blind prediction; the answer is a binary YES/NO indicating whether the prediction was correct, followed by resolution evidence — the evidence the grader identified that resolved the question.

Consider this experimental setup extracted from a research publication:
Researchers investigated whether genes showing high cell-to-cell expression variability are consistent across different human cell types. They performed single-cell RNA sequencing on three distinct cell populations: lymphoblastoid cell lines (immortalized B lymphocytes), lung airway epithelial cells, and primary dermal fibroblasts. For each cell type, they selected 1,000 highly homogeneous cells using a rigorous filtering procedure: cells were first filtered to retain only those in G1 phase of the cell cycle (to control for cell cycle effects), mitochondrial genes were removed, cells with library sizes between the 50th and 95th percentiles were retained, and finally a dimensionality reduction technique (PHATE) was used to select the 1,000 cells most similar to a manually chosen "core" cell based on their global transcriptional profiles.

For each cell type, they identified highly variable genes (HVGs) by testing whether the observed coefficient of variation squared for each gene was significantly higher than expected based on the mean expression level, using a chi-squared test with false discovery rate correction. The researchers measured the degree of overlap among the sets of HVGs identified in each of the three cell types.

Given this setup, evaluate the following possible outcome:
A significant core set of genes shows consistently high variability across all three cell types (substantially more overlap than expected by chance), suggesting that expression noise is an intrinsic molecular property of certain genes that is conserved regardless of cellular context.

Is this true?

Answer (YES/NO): NO